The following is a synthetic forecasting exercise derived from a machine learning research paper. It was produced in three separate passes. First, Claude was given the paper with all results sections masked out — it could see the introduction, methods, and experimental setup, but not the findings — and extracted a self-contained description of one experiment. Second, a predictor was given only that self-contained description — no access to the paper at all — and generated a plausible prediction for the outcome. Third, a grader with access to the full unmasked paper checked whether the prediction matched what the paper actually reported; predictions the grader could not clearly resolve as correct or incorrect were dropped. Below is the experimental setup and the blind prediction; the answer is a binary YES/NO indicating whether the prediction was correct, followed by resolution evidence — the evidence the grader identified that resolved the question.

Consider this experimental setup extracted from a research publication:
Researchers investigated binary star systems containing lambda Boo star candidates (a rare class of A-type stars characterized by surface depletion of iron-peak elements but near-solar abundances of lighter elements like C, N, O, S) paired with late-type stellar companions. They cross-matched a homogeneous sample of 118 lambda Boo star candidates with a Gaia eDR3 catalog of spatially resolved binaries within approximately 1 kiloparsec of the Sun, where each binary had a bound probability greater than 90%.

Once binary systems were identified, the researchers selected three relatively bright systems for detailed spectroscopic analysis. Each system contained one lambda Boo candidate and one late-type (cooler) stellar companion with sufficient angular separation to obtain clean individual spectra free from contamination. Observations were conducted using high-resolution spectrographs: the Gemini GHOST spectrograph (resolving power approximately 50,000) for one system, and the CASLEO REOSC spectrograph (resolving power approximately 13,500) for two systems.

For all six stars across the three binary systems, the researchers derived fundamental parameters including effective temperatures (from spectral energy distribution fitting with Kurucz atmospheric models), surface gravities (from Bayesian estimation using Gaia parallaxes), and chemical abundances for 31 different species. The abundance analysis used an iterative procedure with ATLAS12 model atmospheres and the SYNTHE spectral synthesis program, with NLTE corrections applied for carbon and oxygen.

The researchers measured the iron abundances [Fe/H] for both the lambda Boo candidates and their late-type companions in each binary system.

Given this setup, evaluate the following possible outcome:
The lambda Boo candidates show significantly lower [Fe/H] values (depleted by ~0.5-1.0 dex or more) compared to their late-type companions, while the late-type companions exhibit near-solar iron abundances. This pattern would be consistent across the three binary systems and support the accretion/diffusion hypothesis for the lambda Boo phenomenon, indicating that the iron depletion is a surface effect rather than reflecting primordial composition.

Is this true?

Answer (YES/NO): YES